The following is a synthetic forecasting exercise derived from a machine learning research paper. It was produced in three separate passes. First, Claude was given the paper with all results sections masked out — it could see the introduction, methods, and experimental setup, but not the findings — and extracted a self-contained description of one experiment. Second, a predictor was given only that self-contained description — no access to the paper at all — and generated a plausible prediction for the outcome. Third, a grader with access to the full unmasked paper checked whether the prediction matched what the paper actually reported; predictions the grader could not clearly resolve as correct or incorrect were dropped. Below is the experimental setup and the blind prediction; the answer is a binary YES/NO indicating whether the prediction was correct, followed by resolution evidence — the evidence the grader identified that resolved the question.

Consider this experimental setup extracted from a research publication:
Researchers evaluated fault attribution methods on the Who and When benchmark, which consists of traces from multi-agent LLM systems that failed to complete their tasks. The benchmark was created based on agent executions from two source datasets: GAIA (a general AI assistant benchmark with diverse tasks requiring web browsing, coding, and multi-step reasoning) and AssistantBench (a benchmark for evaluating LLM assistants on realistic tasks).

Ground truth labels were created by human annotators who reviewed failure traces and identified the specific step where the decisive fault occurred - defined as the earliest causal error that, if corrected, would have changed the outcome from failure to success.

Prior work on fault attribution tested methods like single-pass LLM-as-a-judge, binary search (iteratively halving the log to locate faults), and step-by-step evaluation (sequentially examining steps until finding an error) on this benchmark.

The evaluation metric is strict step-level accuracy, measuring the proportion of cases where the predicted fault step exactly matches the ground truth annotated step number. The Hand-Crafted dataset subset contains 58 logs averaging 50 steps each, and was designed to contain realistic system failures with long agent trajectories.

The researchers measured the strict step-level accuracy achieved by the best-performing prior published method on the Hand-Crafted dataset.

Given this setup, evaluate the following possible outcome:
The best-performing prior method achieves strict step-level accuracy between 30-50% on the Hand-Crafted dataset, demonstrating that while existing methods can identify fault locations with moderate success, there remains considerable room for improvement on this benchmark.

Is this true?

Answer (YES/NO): NO